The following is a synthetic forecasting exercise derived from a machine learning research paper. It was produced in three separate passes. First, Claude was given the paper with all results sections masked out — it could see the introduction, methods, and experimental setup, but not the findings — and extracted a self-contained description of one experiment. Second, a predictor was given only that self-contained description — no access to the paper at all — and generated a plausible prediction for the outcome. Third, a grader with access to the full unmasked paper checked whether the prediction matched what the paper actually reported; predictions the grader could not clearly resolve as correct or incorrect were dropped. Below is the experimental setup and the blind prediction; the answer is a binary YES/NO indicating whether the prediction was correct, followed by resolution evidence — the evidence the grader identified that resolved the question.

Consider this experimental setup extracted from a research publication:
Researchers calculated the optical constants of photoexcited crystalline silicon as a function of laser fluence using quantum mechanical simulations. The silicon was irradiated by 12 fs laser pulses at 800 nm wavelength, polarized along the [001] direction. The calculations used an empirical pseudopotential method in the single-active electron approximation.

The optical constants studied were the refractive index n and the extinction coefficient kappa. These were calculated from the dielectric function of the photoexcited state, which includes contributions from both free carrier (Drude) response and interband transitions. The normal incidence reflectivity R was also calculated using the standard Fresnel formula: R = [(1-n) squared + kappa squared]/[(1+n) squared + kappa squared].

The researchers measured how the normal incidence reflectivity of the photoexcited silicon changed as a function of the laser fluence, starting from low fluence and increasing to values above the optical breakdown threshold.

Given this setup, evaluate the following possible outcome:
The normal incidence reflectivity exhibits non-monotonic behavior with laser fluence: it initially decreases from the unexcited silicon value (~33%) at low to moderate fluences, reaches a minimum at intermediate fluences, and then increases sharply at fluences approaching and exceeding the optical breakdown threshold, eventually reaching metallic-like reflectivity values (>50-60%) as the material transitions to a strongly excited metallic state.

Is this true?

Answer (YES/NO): YES